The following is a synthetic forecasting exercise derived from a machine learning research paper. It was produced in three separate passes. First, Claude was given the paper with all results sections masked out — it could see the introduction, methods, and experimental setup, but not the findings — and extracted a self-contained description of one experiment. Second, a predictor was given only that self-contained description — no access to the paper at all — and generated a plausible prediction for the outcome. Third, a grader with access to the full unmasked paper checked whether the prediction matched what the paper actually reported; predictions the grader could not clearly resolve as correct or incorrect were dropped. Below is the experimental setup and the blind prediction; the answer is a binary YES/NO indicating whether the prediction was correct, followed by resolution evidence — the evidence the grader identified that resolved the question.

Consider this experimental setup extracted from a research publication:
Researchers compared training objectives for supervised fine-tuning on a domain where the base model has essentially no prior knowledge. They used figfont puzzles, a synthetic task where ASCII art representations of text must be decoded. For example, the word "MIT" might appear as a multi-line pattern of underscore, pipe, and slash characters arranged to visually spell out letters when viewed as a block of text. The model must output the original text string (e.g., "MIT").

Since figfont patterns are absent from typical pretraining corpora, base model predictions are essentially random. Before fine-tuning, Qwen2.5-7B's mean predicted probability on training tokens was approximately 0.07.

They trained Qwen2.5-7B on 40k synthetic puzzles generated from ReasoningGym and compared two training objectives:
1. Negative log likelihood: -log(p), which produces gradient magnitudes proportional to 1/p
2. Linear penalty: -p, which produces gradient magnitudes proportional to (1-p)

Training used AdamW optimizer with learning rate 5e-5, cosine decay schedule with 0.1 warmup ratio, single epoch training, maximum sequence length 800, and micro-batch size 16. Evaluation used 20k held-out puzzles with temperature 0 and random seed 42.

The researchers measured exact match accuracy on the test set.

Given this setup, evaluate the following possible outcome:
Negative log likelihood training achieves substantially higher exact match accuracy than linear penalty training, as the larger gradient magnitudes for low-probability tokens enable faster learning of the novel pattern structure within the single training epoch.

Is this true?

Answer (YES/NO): YES